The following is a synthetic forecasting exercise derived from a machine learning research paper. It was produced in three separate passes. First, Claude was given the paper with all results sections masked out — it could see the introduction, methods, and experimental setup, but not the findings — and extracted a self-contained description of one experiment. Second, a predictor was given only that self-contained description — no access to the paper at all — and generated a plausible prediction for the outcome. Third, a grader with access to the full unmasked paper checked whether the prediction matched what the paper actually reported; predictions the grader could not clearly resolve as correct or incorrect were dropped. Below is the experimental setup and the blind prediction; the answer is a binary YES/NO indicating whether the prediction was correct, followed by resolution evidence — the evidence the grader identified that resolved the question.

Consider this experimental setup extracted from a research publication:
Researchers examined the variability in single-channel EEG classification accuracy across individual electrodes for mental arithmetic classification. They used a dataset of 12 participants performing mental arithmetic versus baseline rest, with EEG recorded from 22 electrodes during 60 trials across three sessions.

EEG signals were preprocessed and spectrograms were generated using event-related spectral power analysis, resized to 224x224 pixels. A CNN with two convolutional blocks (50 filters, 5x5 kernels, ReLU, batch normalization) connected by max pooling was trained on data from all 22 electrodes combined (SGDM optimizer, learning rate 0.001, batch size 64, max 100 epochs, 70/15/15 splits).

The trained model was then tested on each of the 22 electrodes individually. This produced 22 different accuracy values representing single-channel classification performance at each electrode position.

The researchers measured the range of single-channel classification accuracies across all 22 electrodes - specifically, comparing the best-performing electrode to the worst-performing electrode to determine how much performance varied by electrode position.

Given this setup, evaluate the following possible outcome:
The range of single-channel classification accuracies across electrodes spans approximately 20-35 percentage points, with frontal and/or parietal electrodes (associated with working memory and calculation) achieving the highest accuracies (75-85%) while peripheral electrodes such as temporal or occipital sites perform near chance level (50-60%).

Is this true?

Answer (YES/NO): NO